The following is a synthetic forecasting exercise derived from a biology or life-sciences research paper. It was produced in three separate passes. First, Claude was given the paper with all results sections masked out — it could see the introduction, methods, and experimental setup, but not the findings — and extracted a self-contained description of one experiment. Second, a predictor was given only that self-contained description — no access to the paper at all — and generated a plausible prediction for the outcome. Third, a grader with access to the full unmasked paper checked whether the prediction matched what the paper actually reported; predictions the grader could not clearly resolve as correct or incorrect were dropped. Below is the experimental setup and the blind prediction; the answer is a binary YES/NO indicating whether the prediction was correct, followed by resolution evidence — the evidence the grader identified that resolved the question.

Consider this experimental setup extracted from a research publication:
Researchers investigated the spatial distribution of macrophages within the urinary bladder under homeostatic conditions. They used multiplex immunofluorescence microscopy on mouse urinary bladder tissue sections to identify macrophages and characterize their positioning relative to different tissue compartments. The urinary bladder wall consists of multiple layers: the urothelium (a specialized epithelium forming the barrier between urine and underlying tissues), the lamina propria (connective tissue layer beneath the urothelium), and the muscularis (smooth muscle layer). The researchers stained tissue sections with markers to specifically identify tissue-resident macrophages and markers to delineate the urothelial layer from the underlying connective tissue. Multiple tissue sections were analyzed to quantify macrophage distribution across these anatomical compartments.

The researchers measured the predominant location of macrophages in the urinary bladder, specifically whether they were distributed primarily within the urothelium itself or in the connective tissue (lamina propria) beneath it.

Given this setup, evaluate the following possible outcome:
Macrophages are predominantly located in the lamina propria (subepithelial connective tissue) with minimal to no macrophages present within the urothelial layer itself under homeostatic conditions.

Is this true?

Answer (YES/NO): YES